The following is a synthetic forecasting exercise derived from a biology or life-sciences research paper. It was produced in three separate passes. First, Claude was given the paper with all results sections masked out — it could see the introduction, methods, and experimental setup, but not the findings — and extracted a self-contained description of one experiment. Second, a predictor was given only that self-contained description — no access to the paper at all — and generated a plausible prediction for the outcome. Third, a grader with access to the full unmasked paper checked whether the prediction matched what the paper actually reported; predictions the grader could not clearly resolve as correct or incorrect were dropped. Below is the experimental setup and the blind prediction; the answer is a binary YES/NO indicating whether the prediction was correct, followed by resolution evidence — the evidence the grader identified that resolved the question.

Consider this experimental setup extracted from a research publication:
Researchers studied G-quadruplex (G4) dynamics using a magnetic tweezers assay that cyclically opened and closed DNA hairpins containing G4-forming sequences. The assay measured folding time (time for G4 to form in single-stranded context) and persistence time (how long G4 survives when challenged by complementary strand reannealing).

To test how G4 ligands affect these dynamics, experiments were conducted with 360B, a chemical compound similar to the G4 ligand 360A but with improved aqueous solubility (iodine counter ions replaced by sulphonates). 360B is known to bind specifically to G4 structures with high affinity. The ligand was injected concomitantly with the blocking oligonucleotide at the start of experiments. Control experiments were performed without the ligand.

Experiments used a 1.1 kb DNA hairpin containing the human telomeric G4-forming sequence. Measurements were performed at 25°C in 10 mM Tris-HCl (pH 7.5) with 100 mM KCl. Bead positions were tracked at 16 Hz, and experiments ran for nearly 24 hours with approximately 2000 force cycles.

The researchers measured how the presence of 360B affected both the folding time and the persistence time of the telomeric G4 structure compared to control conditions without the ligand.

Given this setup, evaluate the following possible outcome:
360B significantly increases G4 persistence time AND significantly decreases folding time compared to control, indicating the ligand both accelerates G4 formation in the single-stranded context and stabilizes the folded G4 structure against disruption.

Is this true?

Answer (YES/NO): YES